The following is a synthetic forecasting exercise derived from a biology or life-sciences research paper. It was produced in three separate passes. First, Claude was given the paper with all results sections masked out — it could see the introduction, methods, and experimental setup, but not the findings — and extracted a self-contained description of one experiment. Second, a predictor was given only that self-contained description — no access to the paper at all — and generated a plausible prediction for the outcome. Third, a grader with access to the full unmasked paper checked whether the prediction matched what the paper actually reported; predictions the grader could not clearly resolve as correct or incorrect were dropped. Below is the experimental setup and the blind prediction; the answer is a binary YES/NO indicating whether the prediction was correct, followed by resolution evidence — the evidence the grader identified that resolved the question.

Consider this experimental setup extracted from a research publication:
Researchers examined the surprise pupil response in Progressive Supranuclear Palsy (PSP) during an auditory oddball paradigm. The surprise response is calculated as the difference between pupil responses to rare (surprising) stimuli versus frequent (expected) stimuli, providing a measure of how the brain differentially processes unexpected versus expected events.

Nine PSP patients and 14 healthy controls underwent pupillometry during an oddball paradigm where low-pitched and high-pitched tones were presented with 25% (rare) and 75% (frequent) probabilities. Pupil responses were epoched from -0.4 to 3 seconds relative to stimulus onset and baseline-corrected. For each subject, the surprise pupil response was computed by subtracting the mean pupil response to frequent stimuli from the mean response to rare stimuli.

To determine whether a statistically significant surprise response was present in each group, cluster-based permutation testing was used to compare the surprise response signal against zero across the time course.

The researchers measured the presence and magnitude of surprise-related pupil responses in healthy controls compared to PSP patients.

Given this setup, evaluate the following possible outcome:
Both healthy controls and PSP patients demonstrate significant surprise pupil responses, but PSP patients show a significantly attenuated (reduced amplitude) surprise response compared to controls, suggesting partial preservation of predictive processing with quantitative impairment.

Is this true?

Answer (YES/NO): NO